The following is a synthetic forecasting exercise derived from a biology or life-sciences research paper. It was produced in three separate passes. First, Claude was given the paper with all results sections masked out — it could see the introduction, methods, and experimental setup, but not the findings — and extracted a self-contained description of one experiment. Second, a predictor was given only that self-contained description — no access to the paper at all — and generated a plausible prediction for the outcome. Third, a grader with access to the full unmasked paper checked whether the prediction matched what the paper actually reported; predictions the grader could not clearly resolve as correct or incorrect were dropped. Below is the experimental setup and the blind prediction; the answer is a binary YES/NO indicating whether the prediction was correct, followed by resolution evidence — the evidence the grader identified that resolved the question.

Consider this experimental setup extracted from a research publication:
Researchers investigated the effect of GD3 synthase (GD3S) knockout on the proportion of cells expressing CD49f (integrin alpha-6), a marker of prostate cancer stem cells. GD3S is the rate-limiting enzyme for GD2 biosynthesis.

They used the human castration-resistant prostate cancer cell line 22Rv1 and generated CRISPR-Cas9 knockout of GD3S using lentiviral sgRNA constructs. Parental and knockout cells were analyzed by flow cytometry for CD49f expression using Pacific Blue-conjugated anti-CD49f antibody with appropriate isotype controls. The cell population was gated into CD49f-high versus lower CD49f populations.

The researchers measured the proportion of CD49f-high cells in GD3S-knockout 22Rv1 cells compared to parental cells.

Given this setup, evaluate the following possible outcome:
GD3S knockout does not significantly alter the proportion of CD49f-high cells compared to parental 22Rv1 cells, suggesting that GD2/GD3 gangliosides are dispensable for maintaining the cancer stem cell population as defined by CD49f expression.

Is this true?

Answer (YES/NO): NO